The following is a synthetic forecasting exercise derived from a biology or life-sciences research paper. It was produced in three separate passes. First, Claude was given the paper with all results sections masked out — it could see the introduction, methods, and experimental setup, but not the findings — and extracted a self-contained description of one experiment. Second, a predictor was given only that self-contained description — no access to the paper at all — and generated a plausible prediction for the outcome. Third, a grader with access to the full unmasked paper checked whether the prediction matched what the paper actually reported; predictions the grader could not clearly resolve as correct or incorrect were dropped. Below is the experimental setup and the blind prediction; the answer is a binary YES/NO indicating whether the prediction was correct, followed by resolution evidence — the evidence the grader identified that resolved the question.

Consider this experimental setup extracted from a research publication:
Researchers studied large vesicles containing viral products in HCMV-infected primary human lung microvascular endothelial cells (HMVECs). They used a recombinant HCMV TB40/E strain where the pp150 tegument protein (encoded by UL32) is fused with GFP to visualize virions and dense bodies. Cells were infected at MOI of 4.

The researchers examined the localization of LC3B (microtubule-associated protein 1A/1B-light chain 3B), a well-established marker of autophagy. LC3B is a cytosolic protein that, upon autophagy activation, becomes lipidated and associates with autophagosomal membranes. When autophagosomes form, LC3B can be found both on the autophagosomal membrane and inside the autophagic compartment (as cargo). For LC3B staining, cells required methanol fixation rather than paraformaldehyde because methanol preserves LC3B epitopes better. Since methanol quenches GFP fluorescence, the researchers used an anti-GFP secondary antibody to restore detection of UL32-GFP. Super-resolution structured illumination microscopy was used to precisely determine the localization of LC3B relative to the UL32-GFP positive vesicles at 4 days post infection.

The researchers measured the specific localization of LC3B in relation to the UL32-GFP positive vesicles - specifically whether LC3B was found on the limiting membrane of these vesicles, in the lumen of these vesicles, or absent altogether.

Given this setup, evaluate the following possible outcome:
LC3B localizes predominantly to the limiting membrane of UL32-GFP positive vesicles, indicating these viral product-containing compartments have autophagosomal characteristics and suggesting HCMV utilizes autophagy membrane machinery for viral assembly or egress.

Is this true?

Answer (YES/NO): NO